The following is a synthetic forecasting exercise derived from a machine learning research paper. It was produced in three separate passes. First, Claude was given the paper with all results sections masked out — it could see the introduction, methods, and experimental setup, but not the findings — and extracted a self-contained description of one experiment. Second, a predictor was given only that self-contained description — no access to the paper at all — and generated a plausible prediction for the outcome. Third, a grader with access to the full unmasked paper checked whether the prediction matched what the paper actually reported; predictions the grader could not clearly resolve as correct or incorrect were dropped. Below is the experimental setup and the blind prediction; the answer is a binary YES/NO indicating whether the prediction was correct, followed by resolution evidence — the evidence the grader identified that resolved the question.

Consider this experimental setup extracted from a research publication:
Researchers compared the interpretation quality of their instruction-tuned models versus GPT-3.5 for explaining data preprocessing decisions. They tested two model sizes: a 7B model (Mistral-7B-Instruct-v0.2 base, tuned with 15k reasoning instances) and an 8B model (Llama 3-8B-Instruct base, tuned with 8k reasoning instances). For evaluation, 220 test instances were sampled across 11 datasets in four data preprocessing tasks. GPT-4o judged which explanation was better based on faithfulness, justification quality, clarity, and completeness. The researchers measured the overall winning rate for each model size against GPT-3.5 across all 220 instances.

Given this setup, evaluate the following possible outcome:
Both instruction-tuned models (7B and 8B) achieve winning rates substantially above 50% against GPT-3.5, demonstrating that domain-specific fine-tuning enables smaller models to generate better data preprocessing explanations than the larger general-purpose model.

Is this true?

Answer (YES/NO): NO